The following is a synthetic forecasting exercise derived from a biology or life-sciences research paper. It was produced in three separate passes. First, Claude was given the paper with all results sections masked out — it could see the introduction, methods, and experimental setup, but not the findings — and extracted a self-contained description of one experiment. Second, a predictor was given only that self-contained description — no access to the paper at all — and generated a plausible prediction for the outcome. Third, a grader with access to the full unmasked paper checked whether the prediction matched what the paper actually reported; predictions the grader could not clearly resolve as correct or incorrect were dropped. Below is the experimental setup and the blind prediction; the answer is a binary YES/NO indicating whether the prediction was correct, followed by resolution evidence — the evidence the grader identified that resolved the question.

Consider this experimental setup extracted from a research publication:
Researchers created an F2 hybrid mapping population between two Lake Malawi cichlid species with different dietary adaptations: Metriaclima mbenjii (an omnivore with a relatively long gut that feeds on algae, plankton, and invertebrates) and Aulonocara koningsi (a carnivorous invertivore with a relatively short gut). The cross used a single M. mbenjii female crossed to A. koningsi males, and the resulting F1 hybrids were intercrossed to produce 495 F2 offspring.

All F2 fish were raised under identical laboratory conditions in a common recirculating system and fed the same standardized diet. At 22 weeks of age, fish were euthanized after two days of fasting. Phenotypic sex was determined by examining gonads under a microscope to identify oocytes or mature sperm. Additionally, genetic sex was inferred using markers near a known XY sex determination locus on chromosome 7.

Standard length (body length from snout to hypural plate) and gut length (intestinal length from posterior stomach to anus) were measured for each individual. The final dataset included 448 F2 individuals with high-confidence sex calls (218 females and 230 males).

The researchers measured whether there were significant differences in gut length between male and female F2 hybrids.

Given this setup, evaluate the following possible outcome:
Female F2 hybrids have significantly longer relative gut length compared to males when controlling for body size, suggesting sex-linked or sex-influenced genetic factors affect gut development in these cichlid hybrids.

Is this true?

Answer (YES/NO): NO